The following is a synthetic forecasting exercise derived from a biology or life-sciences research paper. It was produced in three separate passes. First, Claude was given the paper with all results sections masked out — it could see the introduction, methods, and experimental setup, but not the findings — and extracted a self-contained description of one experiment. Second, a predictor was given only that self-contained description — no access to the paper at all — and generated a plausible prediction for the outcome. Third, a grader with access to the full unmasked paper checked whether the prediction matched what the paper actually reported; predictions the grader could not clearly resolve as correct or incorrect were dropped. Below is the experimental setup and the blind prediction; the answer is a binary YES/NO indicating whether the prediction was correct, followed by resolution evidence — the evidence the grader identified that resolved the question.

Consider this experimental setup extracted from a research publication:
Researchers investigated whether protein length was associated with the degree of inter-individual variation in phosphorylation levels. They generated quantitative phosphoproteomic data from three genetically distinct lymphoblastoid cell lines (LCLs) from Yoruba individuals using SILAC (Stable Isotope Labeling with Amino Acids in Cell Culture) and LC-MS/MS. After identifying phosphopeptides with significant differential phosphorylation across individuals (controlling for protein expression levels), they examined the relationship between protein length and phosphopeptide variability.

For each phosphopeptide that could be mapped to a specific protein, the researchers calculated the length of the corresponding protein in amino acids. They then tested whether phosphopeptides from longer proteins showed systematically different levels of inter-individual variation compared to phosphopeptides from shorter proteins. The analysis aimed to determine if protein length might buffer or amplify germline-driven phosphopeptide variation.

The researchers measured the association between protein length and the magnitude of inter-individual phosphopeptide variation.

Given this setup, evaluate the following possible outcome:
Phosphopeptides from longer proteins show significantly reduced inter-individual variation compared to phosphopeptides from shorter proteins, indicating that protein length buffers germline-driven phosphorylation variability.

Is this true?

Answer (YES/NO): YES